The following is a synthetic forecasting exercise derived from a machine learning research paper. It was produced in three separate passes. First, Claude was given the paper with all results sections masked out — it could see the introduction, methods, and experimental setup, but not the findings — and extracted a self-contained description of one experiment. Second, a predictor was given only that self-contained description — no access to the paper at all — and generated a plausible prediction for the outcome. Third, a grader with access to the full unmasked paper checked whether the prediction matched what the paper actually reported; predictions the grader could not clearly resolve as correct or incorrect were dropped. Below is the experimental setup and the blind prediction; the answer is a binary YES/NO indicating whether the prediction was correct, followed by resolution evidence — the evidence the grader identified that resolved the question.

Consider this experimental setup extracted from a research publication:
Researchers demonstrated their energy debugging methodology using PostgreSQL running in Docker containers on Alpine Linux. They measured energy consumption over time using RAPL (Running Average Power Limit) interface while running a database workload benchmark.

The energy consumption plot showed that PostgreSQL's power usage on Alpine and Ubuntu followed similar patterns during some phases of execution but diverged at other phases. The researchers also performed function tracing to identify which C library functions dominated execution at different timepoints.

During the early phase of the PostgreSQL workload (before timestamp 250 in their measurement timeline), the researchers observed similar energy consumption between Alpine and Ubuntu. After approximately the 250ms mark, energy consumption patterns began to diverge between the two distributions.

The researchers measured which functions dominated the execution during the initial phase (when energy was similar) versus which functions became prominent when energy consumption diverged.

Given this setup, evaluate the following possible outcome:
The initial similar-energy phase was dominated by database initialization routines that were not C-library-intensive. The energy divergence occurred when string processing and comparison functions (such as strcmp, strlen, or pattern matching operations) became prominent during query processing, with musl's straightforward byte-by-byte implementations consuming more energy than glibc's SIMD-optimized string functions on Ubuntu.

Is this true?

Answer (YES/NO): NO